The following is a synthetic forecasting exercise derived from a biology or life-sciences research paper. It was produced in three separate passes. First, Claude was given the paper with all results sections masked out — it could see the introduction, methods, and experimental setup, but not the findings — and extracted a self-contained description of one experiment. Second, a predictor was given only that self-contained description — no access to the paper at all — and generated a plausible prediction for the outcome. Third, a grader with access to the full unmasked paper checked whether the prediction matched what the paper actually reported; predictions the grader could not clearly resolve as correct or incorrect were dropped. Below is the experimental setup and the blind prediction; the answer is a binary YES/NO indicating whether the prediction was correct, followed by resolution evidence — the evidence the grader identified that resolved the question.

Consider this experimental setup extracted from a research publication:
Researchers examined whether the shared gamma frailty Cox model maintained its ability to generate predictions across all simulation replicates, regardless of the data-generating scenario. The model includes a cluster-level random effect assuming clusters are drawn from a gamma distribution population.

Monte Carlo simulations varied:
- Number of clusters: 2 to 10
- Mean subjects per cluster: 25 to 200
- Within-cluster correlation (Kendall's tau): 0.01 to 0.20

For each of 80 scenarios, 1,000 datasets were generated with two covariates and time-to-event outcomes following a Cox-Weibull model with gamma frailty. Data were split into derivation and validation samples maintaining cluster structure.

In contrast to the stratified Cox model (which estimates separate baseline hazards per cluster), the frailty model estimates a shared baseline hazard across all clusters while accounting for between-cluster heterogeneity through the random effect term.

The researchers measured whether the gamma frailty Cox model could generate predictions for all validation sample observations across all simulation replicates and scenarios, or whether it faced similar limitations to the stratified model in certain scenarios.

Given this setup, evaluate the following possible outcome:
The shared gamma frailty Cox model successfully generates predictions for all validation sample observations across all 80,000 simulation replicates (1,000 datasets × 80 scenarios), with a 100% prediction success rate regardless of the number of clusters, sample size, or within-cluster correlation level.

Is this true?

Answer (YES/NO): YES